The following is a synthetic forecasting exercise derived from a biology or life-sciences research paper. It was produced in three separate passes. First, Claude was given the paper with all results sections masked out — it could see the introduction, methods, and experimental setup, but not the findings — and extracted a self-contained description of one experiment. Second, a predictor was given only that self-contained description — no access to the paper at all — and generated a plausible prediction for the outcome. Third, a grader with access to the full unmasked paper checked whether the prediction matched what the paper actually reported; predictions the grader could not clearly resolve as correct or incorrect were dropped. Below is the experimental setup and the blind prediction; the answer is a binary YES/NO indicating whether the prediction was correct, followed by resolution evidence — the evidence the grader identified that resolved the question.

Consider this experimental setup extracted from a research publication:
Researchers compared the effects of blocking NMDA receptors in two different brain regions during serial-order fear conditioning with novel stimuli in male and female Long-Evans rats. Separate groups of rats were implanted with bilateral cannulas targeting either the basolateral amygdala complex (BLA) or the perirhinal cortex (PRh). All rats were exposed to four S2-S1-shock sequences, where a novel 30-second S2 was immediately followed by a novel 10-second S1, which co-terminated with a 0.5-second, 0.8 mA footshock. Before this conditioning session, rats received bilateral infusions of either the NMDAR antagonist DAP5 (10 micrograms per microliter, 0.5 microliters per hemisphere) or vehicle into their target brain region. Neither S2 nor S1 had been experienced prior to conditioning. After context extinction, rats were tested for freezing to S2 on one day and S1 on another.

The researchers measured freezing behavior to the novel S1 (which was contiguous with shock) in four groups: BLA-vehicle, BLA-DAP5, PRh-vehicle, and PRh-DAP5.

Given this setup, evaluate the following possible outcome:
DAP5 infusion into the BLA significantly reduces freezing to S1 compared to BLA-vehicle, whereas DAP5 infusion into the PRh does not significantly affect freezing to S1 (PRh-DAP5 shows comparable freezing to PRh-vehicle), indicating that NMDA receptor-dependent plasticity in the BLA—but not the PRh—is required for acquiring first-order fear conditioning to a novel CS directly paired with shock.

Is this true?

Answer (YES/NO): YES